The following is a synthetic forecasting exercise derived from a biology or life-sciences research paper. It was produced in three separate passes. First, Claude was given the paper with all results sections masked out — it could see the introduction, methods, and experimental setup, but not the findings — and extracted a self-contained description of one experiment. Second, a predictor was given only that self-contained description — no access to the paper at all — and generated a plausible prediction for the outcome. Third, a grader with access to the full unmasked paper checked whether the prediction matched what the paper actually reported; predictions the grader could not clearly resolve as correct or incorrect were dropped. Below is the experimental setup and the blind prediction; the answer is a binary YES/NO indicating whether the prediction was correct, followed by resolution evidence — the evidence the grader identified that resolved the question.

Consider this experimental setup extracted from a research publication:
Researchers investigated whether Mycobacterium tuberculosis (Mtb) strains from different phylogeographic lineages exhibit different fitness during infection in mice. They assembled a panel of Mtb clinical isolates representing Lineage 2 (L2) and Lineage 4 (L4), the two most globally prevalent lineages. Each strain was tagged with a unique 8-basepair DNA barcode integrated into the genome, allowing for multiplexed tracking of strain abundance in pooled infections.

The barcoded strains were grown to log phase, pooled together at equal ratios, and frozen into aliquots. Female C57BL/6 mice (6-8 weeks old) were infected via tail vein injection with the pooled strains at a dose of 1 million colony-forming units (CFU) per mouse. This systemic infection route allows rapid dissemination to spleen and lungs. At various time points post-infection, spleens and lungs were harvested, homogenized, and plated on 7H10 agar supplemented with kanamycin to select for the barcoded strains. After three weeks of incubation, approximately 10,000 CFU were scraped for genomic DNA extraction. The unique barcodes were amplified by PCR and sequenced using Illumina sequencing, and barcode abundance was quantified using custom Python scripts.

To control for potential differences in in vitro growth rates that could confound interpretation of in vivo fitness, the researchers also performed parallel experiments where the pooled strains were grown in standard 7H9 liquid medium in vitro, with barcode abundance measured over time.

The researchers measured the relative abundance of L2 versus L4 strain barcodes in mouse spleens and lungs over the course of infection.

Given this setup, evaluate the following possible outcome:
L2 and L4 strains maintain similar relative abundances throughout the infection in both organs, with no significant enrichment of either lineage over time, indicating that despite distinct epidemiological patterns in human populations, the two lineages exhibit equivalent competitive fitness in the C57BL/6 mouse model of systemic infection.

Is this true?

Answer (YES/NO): NO